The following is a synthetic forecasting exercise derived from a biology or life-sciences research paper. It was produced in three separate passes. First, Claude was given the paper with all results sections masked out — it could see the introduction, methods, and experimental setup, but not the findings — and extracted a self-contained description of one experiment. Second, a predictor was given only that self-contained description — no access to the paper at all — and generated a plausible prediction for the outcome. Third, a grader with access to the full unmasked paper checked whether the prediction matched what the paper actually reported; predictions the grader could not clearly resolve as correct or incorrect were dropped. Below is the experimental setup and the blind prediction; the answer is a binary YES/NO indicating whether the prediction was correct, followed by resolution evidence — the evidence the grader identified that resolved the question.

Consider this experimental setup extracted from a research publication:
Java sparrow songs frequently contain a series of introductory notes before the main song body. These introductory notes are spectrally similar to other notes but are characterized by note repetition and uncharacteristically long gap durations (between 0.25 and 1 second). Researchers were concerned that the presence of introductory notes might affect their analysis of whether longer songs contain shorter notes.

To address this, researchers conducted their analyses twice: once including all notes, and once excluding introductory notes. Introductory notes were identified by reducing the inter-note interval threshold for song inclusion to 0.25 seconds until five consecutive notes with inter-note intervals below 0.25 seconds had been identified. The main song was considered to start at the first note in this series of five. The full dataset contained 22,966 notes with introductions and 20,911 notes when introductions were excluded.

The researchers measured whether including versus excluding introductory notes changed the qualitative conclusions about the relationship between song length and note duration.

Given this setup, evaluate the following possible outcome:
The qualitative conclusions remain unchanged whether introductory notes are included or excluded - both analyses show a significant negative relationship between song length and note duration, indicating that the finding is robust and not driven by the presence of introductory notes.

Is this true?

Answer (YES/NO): NO